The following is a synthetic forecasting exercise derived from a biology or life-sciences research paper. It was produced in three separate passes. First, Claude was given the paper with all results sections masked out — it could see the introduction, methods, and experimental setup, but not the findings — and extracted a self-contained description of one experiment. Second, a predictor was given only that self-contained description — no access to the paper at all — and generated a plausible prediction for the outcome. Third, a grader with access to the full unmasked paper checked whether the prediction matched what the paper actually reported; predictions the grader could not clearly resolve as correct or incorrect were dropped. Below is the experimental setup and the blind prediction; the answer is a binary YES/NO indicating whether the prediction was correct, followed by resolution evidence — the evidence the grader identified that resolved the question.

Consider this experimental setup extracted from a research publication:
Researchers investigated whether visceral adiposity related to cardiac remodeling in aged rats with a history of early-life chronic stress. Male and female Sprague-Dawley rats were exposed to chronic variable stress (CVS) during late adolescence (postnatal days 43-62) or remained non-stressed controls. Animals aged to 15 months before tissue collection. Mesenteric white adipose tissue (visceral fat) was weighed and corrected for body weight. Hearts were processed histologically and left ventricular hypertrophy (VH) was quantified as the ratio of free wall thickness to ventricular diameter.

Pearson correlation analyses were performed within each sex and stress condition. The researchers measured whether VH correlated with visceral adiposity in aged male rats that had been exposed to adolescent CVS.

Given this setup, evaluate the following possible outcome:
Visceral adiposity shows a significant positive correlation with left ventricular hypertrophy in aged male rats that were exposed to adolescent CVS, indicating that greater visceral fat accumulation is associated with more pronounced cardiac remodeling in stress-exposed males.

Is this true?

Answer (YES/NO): YES